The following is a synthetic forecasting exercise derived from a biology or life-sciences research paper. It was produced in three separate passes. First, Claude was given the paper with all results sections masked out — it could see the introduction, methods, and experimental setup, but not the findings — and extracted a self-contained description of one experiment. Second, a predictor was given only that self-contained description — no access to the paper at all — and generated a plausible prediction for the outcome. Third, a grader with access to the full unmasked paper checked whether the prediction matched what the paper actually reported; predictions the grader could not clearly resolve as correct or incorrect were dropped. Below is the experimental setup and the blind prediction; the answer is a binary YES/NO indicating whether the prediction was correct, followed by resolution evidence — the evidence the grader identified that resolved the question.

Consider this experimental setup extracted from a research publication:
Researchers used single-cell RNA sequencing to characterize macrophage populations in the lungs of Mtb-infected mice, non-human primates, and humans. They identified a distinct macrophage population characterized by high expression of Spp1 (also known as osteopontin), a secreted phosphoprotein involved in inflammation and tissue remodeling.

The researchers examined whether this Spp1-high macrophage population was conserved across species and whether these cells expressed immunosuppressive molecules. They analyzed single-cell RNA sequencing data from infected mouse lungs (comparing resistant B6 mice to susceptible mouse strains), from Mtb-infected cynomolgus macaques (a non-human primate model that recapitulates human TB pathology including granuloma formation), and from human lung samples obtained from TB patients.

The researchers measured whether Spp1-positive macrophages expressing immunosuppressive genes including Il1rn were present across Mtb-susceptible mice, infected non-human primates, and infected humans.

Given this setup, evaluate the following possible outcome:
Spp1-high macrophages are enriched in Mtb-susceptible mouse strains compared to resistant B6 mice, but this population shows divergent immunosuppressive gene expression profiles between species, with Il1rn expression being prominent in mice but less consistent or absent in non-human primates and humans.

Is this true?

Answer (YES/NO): NO